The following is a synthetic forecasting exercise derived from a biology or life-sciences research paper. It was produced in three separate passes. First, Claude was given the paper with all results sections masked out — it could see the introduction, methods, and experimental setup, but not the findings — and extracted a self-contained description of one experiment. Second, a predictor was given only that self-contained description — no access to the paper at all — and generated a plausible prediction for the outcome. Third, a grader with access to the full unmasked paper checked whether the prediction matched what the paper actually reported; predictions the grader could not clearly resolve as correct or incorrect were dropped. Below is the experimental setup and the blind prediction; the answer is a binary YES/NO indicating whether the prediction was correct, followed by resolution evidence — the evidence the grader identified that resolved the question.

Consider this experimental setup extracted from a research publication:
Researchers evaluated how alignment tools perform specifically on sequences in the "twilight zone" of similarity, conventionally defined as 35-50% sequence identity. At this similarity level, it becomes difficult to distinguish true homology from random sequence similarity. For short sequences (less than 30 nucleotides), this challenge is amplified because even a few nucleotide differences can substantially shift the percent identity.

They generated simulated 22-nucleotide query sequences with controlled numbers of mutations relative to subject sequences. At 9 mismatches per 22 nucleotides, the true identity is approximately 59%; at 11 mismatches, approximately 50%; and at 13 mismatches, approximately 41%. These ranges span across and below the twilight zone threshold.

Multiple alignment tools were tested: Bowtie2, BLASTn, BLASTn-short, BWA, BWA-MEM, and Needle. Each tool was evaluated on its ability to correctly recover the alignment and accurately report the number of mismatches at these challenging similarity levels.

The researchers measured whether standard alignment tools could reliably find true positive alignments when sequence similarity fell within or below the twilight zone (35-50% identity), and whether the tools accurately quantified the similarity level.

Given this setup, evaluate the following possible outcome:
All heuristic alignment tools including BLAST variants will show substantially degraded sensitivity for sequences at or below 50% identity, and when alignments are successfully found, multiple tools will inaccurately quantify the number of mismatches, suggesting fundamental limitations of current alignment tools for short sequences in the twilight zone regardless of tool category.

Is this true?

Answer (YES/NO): NO